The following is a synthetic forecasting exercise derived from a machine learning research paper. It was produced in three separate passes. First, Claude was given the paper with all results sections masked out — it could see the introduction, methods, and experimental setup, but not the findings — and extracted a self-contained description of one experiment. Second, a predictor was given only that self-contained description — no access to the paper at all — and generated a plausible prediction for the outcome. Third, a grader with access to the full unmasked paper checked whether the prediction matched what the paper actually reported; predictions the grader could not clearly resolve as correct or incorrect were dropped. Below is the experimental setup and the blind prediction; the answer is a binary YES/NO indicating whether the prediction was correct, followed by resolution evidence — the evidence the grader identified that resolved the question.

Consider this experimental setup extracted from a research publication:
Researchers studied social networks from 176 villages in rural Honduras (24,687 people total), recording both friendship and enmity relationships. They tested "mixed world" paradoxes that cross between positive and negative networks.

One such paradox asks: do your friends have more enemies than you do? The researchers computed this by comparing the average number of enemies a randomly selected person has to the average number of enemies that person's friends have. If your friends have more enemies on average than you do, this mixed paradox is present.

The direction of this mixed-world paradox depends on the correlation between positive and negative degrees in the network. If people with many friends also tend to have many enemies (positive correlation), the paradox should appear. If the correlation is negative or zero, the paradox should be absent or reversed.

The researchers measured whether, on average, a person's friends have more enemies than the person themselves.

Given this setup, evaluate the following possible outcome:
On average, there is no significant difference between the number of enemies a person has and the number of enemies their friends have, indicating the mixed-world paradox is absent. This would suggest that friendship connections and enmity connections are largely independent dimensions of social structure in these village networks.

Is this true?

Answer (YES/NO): NO